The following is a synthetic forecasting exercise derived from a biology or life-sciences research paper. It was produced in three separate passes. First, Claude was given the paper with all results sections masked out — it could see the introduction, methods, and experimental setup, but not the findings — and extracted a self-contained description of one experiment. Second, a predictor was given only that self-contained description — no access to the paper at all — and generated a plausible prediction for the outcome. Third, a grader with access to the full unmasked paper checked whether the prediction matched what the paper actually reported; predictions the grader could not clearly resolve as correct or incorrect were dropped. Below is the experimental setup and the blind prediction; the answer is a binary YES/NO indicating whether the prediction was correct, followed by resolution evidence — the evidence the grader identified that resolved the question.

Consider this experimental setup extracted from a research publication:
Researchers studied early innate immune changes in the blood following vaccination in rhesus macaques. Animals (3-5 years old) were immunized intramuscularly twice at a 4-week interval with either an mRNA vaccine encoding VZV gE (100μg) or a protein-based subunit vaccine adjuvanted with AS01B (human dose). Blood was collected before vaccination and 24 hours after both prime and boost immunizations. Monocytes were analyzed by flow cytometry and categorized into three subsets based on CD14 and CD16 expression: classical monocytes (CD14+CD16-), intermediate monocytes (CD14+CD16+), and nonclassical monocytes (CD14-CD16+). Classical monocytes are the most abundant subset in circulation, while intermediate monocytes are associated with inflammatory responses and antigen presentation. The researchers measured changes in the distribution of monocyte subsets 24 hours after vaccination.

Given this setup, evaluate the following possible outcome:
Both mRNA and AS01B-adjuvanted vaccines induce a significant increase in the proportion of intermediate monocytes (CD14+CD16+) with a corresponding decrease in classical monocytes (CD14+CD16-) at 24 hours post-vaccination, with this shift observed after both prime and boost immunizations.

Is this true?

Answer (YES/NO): YES